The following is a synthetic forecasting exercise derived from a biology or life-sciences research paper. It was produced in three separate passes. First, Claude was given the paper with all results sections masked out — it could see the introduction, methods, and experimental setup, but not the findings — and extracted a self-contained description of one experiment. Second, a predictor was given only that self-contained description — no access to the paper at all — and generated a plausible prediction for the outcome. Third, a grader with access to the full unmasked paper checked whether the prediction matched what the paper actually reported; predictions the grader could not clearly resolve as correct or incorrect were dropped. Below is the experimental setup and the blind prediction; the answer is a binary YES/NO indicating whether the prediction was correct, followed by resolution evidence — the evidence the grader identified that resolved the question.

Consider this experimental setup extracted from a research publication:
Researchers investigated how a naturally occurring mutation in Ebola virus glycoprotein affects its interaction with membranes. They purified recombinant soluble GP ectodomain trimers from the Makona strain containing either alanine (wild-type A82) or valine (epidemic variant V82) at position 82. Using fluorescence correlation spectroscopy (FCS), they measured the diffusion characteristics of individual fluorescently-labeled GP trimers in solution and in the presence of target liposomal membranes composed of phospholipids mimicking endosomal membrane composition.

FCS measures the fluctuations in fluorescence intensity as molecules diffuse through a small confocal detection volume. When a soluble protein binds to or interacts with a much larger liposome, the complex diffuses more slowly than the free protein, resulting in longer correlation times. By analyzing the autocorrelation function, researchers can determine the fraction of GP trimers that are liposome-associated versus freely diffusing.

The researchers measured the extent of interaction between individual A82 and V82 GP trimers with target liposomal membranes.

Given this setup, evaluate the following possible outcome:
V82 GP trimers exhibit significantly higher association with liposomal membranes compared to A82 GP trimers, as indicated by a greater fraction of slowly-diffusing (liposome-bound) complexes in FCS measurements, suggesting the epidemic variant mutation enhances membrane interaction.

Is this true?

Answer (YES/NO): YES